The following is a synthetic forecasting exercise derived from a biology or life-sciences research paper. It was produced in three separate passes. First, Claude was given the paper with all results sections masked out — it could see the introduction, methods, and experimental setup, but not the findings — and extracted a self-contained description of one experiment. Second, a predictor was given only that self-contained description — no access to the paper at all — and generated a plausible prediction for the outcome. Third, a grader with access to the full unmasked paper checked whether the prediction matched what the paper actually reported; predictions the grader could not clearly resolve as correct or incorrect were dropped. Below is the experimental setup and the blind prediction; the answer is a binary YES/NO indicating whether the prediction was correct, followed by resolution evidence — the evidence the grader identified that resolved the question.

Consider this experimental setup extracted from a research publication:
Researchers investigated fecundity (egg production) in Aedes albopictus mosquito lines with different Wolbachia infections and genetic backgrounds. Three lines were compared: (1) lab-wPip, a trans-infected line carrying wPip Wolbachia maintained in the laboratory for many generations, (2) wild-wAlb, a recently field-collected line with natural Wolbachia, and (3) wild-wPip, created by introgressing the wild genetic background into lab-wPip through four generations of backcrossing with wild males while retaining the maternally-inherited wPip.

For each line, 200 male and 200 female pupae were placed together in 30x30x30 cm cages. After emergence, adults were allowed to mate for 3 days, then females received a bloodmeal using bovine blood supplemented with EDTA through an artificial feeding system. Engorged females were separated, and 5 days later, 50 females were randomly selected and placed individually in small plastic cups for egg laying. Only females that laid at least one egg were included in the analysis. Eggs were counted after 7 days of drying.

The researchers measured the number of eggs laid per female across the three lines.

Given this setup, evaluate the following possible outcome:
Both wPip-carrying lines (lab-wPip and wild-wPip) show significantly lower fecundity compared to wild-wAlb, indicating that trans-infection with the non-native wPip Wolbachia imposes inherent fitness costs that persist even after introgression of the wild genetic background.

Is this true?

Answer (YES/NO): NO